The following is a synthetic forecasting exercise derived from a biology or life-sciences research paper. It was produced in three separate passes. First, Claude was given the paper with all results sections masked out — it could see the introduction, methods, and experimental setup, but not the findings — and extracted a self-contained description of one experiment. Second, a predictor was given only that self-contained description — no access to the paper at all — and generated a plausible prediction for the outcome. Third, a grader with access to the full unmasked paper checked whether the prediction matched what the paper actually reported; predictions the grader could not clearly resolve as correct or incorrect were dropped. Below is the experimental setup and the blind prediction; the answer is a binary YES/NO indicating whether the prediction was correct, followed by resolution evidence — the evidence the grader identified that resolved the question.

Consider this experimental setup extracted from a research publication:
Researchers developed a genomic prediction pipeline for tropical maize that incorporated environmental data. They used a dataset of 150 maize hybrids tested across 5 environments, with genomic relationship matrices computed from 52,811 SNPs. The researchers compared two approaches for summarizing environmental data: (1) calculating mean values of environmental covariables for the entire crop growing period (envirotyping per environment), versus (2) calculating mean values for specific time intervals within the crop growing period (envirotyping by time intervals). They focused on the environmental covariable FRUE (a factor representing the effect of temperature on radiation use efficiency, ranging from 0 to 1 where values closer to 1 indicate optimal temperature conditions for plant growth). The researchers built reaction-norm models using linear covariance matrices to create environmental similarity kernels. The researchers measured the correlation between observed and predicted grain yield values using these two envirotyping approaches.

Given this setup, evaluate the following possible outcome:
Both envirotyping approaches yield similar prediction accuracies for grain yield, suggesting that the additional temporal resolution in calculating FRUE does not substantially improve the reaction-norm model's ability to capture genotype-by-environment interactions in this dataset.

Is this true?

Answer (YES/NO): NO